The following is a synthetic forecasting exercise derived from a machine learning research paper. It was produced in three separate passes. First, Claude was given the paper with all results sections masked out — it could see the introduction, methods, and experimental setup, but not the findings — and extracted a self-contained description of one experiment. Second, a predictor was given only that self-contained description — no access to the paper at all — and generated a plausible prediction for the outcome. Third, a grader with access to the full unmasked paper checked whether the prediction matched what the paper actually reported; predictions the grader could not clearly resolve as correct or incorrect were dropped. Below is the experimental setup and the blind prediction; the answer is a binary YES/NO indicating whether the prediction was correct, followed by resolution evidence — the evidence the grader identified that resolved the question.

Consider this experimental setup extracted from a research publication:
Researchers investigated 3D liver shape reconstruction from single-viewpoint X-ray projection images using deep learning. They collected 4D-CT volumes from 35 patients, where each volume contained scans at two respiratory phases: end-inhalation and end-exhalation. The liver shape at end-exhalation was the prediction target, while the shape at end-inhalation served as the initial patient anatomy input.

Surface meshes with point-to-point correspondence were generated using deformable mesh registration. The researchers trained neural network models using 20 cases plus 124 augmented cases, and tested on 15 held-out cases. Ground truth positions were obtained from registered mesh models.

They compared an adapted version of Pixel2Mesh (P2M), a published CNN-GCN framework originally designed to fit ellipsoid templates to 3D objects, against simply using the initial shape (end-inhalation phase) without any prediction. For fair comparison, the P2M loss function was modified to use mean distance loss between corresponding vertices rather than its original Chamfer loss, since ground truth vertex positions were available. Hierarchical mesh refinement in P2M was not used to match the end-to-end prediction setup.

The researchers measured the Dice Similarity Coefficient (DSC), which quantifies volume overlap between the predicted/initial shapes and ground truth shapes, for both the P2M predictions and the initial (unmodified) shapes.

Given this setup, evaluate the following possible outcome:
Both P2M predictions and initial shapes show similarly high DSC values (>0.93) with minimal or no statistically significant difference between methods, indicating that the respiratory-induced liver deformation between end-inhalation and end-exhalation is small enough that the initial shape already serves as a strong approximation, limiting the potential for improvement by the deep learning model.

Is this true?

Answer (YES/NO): NO